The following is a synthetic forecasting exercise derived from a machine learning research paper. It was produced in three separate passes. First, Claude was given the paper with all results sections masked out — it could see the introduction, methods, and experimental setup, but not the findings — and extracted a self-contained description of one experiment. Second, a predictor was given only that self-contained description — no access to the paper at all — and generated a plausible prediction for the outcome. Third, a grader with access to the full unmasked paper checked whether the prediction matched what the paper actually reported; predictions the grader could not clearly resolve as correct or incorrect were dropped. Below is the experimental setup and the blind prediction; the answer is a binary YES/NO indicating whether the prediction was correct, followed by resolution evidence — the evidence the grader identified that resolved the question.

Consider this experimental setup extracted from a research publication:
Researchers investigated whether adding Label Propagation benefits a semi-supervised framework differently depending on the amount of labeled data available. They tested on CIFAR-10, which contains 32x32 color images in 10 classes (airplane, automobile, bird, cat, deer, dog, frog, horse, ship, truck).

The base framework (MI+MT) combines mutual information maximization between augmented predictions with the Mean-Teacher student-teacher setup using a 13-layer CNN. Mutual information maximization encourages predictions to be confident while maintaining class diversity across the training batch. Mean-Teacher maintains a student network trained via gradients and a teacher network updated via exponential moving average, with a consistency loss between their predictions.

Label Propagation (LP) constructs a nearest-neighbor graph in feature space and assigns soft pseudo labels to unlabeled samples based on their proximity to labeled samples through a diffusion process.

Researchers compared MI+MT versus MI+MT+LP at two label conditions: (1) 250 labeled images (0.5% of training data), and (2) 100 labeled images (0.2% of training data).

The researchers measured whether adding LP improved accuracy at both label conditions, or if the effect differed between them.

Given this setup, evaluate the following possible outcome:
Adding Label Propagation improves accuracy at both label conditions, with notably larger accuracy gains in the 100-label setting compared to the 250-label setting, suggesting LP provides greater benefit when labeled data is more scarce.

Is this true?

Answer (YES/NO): NO